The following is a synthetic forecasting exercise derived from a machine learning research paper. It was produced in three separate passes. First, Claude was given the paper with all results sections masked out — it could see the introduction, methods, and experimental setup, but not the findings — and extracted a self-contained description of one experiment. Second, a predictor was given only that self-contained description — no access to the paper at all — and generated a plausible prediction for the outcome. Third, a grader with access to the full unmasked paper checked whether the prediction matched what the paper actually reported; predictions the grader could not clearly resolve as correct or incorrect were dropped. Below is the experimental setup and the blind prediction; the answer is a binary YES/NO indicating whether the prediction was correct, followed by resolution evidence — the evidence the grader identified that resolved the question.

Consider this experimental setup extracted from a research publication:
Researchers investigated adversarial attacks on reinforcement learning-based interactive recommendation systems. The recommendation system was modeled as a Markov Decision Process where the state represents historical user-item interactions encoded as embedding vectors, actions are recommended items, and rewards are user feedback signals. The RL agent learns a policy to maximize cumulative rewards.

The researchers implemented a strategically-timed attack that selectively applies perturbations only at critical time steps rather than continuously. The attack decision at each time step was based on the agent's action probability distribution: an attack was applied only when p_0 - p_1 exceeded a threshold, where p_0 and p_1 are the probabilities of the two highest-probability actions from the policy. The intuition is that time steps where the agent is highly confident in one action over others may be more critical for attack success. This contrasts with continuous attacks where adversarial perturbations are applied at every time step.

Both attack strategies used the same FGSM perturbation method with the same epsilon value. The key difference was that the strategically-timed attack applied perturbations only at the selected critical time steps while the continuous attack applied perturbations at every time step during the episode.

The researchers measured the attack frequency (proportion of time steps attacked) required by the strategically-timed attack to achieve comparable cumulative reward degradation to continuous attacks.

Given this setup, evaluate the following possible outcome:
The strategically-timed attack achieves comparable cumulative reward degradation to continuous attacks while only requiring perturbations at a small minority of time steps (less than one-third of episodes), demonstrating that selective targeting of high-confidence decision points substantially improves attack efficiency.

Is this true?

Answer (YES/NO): NO